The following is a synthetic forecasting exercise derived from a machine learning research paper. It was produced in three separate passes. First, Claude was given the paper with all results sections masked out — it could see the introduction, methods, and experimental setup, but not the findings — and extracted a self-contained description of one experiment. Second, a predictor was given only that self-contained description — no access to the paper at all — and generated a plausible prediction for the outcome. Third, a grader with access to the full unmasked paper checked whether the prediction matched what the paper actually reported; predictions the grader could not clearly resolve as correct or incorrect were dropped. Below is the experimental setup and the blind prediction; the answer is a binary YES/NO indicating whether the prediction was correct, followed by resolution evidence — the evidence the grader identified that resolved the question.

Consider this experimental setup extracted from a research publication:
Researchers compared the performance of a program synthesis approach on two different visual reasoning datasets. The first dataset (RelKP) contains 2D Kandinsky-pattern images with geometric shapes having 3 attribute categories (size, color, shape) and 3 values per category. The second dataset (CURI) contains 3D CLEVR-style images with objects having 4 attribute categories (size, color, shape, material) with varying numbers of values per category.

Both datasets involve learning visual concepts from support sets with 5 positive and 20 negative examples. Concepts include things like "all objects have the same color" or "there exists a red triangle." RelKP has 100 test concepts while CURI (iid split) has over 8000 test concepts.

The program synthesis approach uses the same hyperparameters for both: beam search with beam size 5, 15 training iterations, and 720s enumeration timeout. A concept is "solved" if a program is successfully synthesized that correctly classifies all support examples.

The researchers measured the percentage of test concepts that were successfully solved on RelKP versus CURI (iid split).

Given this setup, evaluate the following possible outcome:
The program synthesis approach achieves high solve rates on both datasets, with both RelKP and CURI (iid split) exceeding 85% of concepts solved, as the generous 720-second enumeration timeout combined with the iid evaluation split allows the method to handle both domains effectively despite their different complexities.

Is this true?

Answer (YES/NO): NO